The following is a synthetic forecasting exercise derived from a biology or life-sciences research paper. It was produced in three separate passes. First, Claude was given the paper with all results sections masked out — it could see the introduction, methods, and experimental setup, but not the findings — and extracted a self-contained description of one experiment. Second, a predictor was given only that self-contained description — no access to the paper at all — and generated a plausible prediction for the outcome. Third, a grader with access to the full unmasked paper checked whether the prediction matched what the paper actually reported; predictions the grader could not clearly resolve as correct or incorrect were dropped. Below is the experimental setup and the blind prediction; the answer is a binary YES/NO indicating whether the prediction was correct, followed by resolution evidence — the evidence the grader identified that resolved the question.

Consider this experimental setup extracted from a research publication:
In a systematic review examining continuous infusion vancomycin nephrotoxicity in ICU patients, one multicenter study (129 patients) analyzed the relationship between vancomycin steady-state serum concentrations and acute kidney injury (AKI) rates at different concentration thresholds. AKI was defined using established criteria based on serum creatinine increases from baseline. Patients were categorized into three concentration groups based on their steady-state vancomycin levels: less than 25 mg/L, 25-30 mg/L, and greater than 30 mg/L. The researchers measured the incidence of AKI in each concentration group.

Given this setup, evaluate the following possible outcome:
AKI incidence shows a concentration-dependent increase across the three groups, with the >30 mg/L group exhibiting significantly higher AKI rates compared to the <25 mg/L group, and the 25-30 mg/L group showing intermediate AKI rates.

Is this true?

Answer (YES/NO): YES